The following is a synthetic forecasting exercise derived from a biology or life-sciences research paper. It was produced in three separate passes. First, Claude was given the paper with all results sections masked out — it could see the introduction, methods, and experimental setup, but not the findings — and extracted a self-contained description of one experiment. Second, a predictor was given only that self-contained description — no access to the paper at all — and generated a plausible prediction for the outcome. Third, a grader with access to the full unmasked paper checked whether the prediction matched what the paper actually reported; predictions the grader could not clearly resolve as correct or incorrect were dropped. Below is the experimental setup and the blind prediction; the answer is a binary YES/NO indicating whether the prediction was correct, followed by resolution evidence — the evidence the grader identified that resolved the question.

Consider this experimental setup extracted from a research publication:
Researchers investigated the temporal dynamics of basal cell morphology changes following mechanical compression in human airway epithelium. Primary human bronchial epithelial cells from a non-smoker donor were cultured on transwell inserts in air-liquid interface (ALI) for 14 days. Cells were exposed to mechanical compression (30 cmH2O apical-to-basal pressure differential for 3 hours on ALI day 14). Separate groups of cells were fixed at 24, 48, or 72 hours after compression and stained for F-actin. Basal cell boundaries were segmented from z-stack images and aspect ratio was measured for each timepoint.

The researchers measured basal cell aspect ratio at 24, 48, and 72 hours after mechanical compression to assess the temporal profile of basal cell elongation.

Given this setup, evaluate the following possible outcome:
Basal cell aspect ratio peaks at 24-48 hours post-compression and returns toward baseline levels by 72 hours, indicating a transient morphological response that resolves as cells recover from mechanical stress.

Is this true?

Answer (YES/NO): NO